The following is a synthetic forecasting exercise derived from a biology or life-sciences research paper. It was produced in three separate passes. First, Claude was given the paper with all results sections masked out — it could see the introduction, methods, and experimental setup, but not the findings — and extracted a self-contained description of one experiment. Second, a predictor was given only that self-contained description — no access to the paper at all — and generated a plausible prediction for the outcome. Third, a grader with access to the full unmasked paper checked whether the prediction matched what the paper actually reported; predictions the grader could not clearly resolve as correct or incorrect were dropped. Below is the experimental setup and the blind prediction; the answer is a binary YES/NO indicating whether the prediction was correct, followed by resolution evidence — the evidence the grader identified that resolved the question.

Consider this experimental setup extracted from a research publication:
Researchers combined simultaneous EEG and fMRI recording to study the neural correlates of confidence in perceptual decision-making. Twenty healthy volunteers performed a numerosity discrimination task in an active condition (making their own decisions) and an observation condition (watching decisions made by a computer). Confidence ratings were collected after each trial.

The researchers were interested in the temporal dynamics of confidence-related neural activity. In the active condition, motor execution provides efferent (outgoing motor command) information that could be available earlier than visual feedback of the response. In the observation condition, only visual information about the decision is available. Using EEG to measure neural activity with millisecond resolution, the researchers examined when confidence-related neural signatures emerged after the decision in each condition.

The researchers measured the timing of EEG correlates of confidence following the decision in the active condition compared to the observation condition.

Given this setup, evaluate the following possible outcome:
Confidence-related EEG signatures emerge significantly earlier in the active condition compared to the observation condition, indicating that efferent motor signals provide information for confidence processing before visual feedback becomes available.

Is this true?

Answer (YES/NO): YES